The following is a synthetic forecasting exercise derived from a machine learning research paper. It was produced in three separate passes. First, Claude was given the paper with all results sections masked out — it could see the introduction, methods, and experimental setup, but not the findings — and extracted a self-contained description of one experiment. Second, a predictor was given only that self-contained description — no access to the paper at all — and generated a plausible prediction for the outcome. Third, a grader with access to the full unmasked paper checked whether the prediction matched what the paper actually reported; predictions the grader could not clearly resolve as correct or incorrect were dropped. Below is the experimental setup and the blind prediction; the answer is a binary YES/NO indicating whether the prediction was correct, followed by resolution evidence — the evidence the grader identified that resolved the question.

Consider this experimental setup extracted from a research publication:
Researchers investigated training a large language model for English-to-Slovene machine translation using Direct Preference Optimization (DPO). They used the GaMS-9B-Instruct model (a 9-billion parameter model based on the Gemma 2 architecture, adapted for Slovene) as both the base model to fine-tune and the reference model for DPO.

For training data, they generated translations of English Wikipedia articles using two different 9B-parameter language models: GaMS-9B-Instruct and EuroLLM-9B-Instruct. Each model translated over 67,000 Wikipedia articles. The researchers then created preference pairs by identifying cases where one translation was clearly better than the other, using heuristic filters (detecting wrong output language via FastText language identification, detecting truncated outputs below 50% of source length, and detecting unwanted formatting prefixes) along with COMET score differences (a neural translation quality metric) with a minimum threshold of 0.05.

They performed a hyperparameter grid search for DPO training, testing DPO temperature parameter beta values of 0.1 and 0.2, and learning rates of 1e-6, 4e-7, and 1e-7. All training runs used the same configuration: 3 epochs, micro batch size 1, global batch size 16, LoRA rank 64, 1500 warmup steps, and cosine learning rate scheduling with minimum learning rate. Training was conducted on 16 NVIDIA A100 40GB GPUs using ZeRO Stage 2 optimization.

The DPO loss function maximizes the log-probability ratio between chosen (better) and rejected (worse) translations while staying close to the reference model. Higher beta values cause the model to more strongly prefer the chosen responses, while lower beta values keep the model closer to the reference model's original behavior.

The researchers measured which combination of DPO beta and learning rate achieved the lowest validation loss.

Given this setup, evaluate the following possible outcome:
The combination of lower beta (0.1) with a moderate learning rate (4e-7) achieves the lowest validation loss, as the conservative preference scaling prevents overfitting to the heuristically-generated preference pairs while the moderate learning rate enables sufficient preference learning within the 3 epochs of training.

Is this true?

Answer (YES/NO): NO